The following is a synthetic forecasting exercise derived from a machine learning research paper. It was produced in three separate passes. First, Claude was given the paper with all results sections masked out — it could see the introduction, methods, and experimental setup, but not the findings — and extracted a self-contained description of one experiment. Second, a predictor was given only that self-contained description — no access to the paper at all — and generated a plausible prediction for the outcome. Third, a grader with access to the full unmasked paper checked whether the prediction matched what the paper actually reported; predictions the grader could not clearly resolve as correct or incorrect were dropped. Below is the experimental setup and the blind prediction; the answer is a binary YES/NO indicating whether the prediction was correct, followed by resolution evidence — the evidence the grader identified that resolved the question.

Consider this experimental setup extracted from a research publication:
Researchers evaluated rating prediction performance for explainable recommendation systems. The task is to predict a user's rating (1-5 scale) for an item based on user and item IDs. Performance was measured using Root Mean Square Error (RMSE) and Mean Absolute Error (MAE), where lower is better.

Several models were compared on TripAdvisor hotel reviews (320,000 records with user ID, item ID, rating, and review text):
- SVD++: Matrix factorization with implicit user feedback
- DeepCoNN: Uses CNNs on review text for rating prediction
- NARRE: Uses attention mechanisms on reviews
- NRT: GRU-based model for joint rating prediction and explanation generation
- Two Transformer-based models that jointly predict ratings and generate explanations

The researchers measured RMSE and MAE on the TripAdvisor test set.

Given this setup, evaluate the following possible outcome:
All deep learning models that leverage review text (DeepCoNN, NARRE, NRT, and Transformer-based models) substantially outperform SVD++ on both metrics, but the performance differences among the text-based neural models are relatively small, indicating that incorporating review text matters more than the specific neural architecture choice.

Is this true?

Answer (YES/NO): NO